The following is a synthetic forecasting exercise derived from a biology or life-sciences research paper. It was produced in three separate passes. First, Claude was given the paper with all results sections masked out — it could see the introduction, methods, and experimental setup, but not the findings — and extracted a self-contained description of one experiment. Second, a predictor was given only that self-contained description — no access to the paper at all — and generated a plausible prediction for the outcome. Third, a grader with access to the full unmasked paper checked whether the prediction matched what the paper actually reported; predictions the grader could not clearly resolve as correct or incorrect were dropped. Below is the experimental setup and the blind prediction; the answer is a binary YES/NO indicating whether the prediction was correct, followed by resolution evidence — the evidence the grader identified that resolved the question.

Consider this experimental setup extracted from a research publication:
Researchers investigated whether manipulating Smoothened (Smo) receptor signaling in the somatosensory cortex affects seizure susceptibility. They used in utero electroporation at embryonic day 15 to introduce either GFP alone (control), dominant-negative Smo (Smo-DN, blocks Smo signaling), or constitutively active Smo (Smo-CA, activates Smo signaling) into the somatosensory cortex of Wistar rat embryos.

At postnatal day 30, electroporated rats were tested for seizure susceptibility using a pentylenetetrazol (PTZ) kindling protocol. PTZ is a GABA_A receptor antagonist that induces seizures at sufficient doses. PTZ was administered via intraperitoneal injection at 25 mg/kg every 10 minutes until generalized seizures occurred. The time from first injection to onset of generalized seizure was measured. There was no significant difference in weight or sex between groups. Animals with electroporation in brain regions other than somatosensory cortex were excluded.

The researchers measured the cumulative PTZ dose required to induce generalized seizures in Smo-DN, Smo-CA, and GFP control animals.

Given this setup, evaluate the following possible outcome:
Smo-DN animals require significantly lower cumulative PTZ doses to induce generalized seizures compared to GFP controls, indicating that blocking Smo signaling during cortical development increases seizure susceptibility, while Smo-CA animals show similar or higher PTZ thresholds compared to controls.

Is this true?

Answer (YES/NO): YES